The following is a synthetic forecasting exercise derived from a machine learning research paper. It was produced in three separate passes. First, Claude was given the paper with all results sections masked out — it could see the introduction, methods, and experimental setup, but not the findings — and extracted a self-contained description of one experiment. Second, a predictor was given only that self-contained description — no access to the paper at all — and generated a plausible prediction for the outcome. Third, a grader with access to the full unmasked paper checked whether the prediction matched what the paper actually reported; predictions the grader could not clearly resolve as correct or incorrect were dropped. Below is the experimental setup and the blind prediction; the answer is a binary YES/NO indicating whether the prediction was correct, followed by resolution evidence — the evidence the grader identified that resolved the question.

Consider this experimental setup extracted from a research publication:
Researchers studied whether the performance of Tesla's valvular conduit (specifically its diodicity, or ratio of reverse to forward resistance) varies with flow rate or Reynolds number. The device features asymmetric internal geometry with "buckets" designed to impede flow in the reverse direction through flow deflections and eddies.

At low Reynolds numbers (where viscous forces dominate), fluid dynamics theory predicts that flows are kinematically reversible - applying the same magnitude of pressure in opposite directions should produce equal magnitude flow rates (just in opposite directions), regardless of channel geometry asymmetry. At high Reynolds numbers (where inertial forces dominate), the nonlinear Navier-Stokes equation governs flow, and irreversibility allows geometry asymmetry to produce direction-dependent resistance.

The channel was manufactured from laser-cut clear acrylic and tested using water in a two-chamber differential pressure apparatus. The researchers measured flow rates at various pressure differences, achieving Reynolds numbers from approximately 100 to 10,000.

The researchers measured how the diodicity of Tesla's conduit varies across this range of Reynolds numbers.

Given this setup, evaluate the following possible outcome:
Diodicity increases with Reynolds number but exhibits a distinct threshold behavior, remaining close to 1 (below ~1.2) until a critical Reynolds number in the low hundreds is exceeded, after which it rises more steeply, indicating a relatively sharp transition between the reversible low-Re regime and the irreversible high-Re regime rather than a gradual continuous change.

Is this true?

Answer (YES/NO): NO